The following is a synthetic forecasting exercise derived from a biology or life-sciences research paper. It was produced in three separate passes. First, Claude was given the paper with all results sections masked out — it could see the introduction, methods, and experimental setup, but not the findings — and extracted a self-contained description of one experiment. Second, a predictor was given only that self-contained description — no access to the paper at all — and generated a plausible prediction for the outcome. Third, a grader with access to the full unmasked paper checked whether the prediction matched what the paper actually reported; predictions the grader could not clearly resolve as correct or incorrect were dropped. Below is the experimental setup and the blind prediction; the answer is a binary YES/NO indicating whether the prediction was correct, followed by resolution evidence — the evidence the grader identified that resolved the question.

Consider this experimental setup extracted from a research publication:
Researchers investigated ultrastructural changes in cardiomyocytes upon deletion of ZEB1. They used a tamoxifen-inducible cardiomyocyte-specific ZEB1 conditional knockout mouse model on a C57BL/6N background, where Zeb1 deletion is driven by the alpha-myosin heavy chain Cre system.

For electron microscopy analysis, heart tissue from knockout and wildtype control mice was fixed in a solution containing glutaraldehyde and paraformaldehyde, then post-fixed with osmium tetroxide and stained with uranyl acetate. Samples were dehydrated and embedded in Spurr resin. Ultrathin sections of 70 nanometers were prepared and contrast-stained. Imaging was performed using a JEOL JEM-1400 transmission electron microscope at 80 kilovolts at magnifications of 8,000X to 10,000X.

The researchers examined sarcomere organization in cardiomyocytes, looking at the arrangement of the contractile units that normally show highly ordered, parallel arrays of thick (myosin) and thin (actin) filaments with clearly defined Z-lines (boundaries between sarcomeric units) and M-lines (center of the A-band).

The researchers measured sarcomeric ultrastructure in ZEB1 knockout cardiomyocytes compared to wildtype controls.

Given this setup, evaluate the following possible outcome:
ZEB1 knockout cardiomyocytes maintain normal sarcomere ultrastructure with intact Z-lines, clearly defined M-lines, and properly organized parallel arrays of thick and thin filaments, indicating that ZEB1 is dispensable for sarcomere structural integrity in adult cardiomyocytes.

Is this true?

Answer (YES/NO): NO